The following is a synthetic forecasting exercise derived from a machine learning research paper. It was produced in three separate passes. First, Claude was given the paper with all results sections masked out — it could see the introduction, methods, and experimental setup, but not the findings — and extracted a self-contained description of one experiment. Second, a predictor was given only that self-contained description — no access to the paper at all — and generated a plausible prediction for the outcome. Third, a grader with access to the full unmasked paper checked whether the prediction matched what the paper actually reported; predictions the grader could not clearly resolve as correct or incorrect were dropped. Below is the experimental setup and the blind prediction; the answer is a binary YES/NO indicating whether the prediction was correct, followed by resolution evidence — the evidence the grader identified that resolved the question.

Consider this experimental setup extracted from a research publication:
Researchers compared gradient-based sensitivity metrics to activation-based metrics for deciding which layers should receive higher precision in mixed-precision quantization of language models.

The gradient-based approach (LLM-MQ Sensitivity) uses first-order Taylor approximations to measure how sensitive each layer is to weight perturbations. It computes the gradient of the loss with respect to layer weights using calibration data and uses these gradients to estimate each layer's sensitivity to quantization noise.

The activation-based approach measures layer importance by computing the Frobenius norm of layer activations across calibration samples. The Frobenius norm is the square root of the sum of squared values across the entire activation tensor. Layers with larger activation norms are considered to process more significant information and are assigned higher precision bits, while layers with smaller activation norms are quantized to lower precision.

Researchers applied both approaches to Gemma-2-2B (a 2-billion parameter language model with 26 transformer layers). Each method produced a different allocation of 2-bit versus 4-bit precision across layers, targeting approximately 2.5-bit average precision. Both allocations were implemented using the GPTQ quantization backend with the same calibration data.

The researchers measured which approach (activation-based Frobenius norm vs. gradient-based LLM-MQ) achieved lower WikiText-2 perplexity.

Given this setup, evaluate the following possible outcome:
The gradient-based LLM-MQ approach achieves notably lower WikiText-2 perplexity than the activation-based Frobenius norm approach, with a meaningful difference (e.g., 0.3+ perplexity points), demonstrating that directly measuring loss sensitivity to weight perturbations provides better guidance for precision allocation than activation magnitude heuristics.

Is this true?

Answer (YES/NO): NO